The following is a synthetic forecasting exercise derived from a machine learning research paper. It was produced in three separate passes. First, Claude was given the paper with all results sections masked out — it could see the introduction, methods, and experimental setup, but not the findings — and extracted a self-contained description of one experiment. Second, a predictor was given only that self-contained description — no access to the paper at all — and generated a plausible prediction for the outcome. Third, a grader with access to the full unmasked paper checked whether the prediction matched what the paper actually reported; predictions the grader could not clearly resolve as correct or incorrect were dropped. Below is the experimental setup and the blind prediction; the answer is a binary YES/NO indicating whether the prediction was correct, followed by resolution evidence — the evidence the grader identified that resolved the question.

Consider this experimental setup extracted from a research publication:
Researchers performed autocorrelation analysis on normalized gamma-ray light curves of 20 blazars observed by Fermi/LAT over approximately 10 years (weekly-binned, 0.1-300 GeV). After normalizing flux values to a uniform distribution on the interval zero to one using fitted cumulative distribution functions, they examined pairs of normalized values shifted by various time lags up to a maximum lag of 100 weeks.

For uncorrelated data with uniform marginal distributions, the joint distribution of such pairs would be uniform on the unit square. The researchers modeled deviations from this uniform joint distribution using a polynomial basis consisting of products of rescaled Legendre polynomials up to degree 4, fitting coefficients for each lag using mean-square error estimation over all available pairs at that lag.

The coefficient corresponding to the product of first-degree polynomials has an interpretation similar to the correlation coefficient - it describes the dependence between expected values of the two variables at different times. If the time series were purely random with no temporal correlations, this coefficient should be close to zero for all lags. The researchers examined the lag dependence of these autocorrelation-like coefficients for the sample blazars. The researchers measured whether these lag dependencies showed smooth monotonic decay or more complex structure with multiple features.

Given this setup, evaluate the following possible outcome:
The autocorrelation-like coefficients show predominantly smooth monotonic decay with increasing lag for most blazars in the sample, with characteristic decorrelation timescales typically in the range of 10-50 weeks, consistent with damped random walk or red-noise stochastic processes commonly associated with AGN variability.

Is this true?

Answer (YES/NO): NO